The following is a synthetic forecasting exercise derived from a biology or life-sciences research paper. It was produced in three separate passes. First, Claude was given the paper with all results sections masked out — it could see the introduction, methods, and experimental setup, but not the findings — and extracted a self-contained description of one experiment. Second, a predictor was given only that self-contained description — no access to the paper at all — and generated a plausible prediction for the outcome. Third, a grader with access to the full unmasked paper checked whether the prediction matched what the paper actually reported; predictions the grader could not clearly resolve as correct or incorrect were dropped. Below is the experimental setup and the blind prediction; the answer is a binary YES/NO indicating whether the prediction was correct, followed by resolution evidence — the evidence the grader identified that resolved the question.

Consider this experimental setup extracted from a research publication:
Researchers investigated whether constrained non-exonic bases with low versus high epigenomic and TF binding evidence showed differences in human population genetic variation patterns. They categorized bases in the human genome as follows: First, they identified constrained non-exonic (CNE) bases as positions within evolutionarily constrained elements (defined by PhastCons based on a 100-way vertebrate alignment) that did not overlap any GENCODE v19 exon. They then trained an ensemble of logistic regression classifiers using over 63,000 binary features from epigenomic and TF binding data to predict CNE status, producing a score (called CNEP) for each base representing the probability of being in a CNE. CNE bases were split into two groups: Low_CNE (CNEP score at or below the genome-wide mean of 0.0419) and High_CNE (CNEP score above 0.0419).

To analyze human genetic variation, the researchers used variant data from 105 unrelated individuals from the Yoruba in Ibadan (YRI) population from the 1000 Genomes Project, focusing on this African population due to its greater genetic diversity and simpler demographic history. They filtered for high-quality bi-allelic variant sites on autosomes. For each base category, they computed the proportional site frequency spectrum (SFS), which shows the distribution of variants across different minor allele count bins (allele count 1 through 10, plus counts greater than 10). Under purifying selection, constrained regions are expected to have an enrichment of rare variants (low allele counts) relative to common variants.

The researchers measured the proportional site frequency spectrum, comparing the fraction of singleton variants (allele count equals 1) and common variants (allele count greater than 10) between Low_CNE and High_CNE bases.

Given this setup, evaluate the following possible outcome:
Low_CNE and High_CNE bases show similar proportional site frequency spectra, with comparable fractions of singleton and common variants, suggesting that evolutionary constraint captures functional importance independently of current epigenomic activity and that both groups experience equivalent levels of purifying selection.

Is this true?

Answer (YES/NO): NO